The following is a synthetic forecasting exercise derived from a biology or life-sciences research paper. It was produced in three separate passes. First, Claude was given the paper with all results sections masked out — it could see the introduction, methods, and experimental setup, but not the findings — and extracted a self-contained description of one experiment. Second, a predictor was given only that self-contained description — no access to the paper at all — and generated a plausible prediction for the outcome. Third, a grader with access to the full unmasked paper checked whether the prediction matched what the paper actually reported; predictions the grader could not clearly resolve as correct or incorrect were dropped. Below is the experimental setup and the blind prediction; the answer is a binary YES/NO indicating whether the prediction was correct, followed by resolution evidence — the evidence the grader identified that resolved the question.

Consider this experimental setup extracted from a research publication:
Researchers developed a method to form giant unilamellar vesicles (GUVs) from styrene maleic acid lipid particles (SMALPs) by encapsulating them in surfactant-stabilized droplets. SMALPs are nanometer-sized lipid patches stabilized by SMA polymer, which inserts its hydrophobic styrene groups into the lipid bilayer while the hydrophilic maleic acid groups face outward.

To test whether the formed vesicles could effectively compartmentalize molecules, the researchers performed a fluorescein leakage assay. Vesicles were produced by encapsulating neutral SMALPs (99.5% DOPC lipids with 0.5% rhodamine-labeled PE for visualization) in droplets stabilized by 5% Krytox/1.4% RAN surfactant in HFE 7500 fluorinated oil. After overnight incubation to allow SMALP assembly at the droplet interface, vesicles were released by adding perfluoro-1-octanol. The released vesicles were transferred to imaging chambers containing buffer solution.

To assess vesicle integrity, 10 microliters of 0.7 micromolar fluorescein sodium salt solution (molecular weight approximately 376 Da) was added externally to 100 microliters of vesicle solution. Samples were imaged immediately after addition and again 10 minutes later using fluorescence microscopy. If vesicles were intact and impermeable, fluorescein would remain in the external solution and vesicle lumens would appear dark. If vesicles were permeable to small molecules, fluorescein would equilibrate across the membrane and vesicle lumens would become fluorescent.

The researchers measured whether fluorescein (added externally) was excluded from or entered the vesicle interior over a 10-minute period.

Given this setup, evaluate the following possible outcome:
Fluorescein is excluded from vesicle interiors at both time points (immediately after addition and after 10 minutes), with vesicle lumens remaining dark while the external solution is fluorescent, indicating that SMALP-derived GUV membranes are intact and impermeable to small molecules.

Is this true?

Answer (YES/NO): NO